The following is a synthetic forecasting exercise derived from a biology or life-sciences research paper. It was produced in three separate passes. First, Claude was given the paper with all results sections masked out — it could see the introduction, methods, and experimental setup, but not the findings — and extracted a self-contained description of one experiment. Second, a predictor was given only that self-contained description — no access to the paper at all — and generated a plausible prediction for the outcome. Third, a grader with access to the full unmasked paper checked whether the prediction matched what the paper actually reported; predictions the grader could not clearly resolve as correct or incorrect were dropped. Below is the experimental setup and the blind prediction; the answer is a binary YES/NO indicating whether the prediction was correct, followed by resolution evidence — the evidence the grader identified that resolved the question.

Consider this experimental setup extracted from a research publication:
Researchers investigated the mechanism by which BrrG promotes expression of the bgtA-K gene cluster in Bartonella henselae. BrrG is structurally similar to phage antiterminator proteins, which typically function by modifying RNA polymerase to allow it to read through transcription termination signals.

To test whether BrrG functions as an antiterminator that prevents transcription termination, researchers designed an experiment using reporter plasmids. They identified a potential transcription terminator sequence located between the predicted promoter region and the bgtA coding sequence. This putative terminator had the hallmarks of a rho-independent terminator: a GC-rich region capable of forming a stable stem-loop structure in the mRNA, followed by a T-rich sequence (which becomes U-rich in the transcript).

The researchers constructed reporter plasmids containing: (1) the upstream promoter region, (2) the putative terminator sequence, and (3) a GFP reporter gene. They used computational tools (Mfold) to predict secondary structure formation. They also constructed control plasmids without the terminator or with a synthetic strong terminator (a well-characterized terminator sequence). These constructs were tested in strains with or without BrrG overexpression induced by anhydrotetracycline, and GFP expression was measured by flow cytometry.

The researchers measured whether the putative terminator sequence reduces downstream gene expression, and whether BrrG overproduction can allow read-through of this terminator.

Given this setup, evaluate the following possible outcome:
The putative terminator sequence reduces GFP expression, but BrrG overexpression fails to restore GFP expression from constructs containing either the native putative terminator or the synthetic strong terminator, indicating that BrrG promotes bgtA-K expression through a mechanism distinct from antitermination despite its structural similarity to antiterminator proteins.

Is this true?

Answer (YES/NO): NO